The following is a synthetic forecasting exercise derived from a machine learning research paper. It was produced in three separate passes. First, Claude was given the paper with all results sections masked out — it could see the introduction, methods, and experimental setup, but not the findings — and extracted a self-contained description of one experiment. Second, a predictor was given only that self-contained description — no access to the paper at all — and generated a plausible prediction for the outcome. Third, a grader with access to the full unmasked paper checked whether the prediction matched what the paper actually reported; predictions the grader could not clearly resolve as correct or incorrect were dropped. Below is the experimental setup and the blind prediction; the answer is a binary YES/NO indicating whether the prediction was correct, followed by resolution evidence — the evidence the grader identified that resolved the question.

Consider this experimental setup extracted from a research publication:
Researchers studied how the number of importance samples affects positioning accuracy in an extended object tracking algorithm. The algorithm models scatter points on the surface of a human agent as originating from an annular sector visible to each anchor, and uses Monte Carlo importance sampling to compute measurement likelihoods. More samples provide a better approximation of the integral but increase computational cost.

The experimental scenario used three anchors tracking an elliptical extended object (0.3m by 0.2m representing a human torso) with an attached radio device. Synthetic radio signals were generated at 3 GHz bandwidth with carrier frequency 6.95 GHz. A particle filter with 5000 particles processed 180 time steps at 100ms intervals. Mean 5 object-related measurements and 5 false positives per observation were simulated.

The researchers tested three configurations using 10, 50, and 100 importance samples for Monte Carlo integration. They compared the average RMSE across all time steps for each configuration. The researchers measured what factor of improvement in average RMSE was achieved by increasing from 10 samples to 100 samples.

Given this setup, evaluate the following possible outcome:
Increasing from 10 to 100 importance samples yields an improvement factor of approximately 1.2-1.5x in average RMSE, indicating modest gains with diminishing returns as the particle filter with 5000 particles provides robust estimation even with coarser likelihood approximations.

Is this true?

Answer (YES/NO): NO